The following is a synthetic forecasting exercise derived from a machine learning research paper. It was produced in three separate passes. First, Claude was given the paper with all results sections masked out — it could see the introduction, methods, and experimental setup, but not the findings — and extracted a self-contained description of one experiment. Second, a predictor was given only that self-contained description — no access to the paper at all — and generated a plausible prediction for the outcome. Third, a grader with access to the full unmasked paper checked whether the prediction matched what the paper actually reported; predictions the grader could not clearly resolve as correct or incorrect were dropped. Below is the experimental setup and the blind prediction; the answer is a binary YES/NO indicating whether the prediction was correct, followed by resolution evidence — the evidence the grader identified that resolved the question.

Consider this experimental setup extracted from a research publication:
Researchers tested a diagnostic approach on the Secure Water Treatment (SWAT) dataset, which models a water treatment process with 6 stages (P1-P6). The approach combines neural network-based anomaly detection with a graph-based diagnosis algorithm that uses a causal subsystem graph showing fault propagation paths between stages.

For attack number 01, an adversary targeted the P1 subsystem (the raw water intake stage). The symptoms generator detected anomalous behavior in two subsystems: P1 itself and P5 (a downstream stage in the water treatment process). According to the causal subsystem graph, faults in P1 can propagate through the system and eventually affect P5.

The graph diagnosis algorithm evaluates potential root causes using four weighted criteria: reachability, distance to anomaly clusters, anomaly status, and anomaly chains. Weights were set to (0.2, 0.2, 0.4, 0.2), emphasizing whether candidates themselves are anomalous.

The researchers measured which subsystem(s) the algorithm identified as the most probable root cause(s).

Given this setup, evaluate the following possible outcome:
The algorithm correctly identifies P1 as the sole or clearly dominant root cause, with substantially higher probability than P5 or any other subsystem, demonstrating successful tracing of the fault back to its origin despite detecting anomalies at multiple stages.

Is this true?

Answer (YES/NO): YES